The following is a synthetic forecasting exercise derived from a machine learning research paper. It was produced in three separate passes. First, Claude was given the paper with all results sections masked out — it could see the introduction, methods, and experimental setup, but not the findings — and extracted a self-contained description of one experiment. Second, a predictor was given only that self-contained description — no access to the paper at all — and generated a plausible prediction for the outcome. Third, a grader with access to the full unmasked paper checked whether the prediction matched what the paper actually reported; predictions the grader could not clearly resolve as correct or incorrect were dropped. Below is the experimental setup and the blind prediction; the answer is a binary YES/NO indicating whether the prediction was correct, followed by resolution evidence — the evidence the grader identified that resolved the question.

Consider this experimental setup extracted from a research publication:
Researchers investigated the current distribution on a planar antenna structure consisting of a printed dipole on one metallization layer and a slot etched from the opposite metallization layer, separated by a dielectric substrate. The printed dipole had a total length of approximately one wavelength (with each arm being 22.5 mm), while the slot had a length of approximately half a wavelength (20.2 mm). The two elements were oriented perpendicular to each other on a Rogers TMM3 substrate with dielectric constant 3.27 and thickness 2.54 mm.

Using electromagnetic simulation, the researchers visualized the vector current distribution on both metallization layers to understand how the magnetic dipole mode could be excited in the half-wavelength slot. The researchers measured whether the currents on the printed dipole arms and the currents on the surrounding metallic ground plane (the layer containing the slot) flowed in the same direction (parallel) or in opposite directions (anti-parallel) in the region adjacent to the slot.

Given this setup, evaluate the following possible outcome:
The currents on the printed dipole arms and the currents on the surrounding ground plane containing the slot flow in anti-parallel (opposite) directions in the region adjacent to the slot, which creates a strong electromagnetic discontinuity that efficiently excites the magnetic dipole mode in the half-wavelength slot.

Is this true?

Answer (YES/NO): YES